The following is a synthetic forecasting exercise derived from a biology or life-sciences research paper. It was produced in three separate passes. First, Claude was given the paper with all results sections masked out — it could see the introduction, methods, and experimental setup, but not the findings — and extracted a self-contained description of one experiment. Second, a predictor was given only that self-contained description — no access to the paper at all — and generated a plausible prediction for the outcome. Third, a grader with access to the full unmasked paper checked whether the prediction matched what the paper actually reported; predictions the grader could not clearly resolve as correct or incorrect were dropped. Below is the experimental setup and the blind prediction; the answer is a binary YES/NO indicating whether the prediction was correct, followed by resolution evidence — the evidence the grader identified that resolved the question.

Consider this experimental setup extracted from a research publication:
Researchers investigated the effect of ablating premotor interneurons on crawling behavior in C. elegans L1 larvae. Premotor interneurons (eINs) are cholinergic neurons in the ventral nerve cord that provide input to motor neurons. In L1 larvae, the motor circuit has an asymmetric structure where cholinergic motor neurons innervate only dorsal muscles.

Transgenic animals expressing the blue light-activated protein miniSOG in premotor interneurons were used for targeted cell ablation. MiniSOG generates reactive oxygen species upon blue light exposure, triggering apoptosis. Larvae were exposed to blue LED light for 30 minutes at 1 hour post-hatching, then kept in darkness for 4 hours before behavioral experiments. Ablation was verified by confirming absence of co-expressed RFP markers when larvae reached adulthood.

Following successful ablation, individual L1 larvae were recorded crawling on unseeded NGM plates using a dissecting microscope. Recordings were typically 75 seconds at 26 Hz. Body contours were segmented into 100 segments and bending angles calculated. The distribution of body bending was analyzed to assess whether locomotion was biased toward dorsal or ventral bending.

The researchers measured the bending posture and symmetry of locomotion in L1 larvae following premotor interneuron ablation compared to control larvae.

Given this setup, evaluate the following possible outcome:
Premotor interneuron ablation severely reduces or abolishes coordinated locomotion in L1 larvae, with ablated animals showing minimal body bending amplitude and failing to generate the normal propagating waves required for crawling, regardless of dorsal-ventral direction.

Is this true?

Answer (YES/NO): NO